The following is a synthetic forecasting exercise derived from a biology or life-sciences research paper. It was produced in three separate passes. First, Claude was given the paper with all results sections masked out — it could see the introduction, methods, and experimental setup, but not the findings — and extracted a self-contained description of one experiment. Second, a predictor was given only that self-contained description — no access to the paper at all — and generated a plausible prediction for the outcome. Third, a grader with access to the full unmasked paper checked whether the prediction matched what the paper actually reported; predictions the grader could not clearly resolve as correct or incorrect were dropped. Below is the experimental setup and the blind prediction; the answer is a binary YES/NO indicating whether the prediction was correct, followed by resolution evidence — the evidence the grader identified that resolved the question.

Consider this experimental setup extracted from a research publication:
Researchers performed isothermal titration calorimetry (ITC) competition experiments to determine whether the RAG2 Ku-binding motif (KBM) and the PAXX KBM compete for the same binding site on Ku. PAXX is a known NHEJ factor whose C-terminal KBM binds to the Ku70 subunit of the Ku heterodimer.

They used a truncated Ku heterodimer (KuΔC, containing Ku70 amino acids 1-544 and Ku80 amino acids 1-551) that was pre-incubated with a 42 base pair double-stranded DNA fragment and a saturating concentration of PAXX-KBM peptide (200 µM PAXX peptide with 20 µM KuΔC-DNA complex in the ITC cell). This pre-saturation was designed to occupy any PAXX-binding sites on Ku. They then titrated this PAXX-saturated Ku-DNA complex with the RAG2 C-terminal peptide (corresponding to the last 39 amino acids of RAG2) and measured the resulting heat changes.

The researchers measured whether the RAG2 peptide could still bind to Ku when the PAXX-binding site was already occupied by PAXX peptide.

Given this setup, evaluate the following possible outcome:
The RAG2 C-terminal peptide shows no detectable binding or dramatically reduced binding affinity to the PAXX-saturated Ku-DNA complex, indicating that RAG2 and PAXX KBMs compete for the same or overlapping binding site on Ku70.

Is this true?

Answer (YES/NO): NO